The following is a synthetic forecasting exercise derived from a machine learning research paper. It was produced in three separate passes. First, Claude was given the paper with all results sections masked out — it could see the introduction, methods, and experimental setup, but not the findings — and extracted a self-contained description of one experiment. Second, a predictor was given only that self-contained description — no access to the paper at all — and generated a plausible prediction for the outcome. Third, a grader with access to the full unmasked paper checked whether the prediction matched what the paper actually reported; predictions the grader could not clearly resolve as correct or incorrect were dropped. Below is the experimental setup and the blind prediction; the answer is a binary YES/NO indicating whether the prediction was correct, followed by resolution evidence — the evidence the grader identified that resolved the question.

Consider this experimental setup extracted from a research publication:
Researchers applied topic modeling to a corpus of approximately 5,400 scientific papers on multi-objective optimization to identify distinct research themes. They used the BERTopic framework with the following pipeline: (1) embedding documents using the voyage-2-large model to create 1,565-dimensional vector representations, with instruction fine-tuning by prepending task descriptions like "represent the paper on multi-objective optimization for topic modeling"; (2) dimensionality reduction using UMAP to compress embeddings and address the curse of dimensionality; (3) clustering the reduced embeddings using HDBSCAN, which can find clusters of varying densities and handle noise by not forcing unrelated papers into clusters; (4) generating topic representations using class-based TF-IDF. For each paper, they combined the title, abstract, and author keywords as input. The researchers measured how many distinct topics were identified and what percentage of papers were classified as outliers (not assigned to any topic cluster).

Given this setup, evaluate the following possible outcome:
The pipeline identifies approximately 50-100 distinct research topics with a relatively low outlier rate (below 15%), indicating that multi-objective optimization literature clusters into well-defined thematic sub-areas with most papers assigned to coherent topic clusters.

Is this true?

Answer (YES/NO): NO